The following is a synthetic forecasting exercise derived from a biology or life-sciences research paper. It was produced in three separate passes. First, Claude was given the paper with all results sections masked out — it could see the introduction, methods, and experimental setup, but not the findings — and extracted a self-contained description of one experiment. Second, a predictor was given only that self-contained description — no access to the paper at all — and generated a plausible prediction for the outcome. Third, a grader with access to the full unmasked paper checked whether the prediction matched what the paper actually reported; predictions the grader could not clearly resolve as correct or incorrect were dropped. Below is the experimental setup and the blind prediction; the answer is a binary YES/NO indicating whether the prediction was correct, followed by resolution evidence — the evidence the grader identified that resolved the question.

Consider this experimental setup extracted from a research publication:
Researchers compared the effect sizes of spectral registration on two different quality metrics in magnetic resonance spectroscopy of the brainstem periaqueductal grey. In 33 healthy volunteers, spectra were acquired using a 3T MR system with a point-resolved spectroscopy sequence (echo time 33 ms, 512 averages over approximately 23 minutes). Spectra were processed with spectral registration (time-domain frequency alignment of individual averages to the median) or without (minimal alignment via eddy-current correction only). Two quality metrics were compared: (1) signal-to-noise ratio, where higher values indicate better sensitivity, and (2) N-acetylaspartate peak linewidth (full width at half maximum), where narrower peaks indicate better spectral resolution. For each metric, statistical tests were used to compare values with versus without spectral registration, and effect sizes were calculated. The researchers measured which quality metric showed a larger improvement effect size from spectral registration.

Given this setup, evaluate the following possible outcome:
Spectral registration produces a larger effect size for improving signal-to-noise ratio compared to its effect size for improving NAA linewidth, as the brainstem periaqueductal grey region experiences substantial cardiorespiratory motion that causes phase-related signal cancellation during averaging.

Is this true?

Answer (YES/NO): NO